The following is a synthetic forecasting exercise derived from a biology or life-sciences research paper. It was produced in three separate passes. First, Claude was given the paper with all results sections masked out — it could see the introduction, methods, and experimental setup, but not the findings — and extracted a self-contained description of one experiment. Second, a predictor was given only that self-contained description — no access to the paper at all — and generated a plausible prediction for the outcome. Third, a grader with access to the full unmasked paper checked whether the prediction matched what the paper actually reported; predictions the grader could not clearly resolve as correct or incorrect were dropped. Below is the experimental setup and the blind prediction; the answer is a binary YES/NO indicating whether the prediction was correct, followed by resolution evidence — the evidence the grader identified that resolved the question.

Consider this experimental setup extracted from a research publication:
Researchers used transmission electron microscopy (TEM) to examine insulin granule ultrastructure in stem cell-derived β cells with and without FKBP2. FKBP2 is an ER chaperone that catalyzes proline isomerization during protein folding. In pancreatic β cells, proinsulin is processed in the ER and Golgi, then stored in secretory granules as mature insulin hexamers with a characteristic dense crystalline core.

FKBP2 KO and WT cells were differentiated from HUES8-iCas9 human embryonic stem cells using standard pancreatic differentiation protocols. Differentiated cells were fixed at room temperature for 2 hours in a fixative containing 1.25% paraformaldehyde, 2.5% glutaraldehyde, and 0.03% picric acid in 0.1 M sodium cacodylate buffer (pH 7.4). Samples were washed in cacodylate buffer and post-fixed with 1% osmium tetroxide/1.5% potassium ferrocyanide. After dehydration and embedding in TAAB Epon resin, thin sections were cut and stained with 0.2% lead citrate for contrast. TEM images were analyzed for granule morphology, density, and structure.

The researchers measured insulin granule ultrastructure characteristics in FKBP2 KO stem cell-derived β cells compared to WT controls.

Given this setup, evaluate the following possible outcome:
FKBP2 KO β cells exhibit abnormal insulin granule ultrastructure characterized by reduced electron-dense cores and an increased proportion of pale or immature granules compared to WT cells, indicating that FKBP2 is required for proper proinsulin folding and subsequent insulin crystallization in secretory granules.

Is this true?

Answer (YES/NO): NO